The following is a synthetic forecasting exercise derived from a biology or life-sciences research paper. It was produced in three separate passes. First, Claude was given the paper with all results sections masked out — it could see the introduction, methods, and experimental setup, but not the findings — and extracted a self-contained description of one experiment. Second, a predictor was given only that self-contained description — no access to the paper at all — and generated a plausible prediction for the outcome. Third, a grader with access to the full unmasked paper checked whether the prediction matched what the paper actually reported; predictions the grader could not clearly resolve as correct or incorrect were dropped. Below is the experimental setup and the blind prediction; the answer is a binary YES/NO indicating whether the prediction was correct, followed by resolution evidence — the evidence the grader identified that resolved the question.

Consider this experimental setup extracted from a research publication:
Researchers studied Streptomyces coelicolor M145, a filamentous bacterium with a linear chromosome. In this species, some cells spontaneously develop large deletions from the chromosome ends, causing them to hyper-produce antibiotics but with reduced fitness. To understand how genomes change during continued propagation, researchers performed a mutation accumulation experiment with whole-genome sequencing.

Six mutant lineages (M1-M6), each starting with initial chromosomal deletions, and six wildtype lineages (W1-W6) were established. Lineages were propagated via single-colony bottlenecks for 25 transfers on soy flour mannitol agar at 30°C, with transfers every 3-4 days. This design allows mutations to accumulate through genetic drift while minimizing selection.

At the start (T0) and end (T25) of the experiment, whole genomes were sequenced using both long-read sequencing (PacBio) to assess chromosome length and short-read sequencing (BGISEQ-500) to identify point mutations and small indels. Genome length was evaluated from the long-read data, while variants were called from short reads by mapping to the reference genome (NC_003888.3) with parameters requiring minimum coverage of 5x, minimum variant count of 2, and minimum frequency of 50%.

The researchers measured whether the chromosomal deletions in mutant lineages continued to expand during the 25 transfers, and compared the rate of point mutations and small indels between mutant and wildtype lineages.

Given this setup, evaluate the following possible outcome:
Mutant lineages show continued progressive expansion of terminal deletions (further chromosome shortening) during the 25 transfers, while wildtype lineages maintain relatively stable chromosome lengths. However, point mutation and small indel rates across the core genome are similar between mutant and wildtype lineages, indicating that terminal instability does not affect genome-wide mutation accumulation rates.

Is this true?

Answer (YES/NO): NO